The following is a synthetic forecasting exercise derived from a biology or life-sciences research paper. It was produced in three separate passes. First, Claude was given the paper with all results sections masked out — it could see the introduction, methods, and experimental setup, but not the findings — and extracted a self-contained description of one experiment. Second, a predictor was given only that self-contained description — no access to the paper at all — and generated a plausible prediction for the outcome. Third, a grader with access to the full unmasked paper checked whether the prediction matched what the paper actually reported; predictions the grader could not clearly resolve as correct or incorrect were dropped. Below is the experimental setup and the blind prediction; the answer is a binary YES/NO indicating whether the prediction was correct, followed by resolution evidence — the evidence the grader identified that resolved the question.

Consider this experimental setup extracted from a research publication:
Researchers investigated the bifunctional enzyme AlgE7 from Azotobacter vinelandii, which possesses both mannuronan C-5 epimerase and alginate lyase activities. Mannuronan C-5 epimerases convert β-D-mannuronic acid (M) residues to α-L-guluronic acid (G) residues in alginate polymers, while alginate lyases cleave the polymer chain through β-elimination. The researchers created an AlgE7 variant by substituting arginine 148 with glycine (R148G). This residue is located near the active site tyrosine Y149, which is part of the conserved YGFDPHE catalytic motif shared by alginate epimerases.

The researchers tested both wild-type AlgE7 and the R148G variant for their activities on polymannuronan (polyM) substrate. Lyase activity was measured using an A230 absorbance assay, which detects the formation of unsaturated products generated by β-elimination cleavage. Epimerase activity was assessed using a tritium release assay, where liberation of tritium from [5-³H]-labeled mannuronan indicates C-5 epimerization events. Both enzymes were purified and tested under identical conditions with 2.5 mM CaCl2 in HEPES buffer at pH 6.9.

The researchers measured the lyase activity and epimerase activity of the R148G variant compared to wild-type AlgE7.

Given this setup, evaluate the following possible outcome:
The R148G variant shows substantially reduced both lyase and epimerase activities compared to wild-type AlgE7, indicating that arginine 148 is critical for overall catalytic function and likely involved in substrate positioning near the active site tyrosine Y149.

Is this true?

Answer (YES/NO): NO